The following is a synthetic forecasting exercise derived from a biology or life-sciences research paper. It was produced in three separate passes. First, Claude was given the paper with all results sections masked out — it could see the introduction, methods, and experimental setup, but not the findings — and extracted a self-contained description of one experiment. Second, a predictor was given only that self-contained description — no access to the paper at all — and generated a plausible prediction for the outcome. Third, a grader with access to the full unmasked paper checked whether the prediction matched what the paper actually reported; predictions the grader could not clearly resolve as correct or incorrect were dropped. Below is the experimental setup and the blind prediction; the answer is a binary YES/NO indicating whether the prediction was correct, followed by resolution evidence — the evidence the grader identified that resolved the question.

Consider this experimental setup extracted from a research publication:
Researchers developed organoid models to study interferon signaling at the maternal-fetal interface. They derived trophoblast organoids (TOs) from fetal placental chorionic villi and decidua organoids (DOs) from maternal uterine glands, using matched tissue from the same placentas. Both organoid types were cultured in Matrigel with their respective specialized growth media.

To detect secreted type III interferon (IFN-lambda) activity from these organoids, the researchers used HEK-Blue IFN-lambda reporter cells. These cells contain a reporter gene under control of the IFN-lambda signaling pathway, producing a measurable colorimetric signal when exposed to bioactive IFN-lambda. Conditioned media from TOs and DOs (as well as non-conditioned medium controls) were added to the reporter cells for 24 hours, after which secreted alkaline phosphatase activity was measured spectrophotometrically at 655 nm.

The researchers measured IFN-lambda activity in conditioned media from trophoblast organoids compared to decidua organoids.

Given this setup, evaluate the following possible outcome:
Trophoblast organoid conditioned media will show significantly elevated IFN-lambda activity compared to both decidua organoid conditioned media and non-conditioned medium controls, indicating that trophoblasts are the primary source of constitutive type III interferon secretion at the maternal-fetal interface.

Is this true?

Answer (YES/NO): YES